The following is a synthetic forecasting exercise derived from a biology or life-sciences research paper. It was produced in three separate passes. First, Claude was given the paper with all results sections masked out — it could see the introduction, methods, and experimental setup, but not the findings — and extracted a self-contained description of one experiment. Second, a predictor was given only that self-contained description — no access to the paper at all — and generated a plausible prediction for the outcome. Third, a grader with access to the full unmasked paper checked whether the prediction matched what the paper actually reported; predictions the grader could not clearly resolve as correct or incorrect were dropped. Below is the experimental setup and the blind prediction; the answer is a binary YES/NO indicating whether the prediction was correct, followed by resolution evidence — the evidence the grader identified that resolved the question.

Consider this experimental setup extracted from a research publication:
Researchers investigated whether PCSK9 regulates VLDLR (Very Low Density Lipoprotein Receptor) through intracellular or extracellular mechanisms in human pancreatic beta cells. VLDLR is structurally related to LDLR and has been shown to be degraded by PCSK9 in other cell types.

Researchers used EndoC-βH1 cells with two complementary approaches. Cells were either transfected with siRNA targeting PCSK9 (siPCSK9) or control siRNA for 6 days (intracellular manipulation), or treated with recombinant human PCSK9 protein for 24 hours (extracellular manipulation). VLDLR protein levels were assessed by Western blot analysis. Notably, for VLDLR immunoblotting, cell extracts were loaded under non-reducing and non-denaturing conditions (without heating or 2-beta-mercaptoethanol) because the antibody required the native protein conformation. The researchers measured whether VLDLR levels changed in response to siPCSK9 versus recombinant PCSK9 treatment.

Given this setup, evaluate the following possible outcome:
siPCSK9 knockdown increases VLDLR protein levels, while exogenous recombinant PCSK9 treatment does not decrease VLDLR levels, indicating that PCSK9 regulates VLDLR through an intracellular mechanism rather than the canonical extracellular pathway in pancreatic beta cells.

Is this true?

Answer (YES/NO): NO